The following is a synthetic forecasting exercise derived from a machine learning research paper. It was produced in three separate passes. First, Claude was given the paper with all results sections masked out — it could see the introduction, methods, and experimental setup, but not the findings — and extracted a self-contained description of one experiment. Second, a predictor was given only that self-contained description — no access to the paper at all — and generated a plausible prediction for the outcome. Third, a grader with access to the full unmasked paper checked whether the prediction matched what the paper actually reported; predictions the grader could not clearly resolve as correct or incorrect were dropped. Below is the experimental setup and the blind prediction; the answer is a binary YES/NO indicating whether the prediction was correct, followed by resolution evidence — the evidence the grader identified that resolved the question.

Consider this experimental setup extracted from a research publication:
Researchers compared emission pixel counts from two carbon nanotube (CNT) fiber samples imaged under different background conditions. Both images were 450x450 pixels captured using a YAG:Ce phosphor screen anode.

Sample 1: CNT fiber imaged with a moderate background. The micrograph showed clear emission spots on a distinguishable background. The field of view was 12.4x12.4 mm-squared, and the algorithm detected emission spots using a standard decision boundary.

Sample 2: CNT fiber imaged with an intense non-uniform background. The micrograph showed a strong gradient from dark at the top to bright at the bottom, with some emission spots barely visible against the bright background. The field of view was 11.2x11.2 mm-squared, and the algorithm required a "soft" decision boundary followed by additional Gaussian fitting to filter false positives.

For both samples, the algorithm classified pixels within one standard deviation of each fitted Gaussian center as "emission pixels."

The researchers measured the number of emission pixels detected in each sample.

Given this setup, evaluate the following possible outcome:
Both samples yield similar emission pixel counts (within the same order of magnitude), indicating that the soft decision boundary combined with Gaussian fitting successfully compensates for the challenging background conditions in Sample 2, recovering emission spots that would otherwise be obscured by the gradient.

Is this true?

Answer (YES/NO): YES